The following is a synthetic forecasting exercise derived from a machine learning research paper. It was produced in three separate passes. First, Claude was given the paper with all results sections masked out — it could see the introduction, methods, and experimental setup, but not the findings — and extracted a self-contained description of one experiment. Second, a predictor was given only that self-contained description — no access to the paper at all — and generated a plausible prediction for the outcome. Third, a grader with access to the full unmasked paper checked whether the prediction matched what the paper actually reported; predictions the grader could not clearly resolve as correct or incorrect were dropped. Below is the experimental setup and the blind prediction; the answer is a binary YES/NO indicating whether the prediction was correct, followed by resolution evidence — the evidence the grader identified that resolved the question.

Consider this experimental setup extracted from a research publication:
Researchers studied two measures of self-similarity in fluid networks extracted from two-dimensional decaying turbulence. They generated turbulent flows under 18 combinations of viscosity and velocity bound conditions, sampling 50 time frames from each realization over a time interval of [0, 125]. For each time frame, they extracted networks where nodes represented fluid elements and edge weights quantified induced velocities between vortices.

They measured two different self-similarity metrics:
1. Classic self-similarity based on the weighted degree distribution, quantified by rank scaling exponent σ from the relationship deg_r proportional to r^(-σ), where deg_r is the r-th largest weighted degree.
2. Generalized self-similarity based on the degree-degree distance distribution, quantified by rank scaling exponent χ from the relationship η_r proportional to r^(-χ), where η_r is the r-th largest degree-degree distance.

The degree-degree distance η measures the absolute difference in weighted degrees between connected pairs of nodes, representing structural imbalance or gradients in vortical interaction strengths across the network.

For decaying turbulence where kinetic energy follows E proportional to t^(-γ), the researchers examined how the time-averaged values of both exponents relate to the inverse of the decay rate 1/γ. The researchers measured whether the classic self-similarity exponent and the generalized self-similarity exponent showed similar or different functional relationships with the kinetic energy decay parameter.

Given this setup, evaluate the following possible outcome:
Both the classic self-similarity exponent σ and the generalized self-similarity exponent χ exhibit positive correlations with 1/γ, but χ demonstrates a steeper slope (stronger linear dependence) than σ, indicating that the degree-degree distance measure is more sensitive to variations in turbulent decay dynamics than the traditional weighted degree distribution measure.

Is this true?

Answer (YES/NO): NO